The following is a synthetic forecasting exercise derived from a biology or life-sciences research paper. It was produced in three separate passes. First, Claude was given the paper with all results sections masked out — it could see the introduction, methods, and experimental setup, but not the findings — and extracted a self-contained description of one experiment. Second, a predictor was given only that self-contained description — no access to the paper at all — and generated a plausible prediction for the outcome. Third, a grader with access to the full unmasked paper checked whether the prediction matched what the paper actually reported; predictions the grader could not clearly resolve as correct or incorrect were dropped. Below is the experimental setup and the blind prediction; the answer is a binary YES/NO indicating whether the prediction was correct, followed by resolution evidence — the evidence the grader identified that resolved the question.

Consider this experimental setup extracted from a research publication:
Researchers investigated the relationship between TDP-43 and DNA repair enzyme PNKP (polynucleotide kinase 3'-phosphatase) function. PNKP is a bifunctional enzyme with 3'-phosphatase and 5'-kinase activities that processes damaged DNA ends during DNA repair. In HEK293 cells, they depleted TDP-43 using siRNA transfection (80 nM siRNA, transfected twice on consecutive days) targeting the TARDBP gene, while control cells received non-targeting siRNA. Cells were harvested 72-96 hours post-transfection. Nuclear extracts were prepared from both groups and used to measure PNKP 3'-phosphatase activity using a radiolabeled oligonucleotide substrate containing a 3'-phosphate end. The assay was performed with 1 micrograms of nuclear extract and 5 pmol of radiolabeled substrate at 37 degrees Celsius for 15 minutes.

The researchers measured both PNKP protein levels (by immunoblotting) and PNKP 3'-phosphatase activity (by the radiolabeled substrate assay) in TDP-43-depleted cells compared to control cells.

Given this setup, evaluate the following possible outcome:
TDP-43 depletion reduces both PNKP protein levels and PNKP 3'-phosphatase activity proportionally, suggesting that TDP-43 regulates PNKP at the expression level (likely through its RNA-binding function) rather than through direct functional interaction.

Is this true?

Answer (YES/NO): NO